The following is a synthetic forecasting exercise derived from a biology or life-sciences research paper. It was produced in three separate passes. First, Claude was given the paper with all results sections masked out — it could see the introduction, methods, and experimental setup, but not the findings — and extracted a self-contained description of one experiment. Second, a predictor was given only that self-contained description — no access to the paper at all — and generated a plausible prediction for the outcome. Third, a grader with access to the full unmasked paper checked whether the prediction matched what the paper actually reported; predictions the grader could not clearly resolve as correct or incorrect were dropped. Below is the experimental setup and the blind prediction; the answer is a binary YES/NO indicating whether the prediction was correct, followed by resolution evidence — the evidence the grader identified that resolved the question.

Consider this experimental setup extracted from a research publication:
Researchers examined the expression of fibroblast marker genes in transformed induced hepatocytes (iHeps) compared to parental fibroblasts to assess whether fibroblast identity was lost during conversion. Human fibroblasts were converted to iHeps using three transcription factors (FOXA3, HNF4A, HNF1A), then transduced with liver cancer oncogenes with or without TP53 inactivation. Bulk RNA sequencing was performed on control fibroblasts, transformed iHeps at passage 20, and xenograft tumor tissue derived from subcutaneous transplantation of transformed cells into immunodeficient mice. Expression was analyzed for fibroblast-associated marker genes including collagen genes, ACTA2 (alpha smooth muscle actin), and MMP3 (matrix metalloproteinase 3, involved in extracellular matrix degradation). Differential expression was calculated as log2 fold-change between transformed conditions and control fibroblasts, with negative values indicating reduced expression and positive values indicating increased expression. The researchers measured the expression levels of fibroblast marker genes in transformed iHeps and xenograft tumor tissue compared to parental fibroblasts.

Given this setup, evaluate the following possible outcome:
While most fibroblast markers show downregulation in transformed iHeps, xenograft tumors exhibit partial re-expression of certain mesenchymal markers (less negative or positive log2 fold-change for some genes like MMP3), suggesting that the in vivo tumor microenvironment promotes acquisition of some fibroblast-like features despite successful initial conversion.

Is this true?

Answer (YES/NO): NO